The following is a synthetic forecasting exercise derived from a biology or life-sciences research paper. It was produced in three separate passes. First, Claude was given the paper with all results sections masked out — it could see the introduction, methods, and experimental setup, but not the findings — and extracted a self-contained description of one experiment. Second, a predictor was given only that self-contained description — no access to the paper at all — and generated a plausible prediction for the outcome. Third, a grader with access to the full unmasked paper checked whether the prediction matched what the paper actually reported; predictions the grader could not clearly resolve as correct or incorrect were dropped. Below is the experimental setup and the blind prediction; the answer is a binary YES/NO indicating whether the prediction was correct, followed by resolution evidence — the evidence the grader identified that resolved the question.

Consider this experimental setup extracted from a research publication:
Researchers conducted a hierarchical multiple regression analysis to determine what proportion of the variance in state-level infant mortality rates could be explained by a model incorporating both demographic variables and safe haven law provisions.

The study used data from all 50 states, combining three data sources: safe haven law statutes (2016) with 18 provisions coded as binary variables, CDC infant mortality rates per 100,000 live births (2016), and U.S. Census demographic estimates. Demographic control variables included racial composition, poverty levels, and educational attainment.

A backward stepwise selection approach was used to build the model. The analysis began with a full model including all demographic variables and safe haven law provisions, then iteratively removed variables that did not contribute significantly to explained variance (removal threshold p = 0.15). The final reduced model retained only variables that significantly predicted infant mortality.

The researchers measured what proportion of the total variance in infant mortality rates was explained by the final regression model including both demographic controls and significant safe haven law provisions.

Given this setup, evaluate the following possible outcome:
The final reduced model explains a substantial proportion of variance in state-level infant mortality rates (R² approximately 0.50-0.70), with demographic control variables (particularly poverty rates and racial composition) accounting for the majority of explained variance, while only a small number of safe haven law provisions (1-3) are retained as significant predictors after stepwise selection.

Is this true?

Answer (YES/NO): NO